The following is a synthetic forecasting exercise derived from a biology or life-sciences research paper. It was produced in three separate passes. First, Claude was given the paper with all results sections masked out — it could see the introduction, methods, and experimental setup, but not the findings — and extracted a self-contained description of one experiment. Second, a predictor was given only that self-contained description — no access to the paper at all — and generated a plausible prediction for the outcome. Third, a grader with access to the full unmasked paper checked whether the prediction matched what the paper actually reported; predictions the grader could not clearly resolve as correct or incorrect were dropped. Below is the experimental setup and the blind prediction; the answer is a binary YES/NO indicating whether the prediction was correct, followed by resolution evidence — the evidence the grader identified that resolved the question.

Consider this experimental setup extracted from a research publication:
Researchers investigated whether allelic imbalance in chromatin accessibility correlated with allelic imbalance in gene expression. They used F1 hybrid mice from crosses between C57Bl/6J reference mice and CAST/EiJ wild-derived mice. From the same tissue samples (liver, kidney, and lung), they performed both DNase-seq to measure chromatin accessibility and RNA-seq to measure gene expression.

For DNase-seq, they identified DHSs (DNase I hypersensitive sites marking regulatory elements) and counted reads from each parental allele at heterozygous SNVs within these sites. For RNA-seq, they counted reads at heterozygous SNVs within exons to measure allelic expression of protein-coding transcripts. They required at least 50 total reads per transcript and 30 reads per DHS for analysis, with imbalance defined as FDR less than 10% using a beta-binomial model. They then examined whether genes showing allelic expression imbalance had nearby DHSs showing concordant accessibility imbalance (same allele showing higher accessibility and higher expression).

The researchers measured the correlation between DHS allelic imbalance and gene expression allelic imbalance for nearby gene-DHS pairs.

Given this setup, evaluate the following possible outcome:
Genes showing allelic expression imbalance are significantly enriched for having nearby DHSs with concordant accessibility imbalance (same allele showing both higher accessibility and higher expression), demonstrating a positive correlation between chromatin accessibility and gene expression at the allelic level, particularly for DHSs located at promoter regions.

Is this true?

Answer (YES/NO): YES